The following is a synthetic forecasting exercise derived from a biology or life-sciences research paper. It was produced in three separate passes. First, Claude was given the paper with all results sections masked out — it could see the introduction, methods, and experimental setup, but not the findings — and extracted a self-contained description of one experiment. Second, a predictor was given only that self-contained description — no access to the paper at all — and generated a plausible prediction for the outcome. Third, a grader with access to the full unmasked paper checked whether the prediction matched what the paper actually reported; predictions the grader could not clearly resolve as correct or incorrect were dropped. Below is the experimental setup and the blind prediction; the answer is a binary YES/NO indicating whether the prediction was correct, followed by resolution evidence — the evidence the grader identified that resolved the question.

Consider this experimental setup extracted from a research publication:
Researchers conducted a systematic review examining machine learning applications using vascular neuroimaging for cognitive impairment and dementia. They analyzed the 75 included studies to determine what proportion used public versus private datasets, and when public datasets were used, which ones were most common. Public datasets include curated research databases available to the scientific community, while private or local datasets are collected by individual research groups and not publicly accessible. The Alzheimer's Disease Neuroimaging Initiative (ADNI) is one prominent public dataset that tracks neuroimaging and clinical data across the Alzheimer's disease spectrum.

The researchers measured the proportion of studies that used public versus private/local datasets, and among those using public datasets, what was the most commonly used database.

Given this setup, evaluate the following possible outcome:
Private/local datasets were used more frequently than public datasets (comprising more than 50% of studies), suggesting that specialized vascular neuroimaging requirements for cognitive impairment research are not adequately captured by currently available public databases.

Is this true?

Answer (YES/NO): YES